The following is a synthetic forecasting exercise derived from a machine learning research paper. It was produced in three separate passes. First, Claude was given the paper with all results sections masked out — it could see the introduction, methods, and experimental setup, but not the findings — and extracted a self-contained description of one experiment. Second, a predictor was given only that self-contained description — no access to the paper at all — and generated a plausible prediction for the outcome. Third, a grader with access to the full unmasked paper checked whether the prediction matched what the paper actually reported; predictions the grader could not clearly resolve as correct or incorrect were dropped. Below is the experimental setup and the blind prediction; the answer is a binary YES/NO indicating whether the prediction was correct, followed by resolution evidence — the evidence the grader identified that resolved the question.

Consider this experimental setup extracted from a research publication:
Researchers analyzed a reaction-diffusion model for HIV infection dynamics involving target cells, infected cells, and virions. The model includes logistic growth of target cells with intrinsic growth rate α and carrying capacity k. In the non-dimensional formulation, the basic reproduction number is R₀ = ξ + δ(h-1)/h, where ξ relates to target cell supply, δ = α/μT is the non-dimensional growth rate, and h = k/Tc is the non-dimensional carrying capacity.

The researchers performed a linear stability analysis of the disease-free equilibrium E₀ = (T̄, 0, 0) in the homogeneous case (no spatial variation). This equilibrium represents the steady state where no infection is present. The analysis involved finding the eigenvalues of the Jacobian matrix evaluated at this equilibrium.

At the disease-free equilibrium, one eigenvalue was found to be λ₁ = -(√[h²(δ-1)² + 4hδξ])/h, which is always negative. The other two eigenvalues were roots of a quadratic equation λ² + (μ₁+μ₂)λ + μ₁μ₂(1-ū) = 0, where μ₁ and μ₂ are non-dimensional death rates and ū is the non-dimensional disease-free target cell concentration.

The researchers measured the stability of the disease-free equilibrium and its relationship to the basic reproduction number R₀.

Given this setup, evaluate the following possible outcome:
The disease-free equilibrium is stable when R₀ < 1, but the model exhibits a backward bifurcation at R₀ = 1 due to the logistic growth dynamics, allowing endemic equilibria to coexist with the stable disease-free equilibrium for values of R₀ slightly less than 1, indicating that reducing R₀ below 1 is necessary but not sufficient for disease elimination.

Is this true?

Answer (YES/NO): NO